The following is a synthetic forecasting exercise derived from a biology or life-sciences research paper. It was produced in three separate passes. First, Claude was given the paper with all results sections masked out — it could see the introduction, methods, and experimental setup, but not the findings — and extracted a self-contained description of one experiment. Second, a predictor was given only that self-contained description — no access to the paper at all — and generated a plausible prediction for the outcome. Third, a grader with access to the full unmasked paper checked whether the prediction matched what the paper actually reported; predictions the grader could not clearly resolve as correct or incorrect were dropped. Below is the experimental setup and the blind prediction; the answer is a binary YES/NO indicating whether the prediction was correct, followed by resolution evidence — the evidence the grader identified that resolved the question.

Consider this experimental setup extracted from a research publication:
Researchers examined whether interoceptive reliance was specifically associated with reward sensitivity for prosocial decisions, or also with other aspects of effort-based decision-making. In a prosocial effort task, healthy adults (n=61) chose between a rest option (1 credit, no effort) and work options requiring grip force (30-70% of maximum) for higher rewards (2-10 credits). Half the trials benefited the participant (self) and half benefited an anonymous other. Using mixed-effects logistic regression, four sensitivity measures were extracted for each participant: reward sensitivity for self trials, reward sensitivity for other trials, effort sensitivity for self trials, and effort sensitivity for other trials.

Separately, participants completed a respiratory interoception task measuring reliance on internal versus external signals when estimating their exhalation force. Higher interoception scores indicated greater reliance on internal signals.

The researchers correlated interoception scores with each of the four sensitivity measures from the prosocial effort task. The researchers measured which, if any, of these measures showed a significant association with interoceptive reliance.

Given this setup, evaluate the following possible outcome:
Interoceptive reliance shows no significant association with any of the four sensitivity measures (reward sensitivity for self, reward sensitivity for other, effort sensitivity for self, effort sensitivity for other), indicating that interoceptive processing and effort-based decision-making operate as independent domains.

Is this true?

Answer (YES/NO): NO